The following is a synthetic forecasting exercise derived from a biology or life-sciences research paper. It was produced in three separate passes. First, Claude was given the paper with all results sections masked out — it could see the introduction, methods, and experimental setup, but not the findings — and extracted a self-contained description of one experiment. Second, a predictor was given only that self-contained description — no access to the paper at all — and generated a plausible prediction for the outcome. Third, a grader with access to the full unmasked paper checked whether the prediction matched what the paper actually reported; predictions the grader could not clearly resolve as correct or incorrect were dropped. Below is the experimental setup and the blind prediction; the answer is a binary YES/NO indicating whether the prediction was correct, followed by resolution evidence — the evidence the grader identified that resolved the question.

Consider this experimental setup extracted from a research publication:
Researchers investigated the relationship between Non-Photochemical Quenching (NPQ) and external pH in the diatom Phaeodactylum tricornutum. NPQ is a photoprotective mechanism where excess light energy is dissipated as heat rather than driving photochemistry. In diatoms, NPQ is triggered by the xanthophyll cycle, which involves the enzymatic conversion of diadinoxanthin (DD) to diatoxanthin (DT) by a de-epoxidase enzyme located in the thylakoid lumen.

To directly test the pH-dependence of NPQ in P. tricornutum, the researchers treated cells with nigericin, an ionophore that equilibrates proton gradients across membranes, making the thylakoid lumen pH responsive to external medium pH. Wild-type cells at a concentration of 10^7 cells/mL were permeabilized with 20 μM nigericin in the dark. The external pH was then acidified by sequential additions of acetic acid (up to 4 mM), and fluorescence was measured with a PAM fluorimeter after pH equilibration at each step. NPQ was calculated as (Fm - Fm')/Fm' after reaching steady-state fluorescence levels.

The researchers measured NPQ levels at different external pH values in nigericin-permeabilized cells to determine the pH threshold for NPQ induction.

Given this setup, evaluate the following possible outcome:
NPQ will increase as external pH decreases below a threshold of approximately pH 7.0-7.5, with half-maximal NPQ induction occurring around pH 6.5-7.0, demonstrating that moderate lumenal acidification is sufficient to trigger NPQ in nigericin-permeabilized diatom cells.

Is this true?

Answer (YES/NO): NO